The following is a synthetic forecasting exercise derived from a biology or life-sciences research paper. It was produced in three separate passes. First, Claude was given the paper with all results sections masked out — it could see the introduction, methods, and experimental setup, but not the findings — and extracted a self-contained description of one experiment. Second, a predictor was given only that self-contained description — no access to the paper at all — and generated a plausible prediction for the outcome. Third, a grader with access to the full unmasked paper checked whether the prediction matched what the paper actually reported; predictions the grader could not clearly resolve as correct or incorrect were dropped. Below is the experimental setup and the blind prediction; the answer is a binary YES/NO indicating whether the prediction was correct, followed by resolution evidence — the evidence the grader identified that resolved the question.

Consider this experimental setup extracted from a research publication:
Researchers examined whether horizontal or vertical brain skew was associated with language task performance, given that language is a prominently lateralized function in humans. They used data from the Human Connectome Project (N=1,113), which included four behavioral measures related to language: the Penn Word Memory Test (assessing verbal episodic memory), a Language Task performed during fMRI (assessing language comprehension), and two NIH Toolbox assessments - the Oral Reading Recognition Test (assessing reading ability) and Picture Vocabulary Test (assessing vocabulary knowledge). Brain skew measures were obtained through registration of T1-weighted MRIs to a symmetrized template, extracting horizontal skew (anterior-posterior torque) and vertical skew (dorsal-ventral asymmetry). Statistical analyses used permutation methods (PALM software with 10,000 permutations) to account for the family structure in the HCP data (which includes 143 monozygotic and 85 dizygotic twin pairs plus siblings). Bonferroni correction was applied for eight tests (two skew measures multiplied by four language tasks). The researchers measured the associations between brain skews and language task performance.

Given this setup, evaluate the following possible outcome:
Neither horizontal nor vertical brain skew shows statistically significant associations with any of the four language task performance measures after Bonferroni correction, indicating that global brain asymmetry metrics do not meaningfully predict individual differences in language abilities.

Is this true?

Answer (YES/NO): NO